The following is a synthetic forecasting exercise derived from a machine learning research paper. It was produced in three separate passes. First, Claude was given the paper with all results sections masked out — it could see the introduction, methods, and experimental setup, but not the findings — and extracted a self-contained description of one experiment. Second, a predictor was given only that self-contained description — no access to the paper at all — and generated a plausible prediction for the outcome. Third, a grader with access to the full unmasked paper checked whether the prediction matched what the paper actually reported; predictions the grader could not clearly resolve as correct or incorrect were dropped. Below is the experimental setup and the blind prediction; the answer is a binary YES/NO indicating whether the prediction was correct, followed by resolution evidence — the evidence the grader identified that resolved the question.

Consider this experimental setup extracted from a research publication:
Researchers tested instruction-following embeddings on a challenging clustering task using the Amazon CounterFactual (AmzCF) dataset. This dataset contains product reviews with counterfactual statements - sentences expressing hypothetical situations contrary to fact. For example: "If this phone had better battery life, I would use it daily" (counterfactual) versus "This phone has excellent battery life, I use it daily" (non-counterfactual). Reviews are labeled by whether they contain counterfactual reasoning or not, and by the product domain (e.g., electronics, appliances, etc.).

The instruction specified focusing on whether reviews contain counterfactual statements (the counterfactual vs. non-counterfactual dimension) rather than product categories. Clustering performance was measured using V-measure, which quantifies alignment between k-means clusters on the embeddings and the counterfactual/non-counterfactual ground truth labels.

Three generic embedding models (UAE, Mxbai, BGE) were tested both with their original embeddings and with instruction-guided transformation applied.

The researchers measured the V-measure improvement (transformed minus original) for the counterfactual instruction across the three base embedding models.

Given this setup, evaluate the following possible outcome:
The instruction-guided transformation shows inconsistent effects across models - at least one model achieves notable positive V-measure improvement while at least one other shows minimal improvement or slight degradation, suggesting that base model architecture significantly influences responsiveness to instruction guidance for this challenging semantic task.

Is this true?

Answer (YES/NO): NO